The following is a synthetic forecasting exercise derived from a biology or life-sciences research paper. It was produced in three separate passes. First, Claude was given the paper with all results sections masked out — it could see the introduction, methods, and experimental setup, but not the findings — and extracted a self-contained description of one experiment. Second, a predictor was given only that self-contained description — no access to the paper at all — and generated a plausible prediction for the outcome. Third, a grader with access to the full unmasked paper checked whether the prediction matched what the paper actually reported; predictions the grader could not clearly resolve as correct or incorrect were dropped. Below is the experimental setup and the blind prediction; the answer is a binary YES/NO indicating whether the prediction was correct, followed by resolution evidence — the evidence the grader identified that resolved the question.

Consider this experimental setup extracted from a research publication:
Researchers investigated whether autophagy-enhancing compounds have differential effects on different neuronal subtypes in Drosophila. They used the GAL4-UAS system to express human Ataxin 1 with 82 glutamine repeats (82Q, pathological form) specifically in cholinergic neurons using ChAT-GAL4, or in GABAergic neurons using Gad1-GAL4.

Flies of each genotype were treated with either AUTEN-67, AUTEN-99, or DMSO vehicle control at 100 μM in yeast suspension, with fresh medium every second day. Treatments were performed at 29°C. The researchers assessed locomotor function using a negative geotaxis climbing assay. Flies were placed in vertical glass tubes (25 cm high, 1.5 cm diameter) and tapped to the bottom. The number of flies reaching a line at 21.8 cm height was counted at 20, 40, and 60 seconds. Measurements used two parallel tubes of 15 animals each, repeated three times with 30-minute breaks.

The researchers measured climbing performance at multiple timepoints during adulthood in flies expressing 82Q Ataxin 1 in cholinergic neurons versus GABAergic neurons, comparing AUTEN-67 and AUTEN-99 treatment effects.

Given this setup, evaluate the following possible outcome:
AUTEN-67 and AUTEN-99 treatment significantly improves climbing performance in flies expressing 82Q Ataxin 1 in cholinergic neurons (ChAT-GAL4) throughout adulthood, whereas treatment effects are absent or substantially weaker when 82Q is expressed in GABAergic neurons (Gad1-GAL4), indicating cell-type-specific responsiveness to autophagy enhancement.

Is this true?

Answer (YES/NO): NO